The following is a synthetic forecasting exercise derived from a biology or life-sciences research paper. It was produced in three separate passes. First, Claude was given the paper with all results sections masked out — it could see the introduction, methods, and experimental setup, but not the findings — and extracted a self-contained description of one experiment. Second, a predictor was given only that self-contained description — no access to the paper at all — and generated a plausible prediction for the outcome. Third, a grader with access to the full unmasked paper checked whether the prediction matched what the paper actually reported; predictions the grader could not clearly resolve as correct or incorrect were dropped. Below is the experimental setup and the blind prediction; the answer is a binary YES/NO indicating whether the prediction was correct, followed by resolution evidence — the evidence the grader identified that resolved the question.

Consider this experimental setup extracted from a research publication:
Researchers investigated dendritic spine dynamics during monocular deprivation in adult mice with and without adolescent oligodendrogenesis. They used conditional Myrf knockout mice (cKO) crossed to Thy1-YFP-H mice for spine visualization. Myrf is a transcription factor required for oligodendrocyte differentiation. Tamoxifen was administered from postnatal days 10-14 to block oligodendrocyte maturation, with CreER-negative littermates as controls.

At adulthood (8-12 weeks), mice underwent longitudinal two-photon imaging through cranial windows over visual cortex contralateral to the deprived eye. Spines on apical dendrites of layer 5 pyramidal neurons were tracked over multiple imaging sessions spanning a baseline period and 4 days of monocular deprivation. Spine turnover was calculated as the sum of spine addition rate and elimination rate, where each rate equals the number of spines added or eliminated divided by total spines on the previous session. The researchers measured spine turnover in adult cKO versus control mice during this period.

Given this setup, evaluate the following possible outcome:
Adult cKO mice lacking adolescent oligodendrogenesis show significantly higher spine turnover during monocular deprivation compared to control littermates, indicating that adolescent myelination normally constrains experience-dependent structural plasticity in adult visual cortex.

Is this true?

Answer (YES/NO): YES